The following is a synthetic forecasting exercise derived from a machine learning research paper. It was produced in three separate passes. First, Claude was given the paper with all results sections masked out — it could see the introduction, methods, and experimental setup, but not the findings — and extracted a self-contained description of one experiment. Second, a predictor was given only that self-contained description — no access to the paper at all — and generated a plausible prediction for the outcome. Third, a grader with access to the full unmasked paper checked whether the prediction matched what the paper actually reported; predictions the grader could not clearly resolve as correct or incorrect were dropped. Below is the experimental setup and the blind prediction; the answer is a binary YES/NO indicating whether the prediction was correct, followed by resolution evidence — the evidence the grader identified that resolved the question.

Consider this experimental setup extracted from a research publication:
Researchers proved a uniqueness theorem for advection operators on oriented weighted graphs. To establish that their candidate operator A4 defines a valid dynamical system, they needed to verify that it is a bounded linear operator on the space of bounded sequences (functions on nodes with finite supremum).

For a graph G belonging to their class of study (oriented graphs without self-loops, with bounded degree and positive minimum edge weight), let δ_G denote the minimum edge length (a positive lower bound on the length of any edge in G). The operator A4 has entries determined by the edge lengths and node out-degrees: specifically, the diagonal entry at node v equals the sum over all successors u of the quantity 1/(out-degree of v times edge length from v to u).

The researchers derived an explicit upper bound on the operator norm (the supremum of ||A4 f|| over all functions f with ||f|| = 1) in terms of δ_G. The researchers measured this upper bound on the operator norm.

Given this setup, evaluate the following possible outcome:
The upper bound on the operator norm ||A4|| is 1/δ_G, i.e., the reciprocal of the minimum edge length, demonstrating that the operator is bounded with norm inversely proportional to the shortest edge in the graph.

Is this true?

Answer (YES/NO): NO